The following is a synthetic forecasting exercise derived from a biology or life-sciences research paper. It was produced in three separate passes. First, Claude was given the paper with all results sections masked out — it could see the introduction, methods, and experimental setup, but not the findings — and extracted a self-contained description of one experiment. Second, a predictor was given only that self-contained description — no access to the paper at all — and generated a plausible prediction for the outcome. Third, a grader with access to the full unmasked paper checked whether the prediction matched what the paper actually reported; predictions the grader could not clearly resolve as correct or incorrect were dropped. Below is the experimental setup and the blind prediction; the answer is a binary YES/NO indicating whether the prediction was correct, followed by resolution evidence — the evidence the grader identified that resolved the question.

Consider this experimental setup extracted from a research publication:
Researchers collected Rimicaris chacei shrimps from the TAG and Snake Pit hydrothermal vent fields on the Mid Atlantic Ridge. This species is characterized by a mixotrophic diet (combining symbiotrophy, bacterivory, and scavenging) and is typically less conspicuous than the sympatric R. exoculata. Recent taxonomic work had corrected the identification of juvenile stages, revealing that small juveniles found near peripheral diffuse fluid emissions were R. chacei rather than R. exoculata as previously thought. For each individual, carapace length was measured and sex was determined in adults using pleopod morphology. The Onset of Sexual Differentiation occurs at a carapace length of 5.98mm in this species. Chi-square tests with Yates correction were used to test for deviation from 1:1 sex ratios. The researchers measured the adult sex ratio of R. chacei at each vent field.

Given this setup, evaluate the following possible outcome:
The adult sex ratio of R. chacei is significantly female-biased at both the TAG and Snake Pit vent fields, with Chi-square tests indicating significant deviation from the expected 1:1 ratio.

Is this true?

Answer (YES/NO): YES